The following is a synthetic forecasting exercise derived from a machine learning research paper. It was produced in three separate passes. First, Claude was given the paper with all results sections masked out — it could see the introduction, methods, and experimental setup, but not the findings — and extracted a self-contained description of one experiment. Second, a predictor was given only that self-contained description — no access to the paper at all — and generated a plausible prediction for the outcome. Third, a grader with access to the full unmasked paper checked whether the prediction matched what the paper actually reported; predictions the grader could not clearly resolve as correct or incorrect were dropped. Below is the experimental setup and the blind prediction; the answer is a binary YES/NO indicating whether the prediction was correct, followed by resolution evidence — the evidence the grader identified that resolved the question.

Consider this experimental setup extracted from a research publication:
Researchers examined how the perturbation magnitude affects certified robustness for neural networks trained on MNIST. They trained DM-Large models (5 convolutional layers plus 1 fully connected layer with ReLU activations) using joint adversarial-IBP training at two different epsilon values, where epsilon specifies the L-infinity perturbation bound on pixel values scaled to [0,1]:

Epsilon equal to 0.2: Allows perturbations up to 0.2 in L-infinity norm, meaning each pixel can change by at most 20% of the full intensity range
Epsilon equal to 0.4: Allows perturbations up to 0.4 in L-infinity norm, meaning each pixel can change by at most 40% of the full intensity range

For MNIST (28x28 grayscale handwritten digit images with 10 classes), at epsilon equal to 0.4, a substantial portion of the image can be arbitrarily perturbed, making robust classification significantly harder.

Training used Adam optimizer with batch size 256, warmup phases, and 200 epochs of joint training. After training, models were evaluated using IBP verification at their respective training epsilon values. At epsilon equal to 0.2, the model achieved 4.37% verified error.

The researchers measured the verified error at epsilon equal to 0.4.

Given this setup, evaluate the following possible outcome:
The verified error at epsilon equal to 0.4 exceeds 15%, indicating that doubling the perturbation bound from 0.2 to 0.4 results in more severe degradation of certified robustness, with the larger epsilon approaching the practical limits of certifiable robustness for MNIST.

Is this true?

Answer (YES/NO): NO